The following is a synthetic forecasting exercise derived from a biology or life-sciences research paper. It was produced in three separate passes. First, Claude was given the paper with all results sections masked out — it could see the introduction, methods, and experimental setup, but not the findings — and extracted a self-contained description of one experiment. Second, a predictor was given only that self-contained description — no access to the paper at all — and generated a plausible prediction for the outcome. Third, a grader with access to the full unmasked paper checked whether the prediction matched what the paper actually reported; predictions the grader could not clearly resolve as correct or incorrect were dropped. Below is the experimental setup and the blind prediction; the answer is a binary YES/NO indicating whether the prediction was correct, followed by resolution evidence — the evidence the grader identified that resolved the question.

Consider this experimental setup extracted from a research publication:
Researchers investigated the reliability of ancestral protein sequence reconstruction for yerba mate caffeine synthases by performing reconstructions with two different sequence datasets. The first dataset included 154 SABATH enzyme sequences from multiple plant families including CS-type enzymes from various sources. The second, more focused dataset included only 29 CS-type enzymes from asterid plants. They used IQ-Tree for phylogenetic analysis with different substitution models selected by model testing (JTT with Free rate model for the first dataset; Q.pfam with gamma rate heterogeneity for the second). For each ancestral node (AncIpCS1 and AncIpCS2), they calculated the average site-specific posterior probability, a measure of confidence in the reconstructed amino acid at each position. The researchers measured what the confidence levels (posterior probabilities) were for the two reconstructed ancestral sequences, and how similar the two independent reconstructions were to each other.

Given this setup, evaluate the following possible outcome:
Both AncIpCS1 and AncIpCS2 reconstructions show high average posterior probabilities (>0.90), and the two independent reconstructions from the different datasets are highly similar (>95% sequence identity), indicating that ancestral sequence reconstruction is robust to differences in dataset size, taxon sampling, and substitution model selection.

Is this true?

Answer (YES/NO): YES